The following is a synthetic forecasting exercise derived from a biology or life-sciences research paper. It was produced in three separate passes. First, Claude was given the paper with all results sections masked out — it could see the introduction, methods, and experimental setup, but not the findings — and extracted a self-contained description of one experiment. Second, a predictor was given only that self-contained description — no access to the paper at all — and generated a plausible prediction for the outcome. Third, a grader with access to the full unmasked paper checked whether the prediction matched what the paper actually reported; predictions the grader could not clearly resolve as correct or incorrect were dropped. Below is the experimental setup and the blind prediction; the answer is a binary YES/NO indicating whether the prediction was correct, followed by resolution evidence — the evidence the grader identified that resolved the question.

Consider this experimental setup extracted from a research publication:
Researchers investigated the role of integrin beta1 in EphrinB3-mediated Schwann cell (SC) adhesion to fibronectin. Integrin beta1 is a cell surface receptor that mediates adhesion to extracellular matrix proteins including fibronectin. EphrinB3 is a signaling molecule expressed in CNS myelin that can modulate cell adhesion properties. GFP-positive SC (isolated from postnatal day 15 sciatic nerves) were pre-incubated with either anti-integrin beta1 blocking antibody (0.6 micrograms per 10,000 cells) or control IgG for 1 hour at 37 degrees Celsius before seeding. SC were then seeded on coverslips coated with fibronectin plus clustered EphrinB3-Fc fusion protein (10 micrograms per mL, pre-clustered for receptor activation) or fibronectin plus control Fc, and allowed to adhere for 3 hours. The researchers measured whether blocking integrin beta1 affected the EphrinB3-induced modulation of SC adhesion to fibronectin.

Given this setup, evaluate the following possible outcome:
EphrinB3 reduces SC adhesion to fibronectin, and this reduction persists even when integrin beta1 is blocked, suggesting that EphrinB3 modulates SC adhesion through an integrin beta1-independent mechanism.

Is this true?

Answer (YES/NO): NO